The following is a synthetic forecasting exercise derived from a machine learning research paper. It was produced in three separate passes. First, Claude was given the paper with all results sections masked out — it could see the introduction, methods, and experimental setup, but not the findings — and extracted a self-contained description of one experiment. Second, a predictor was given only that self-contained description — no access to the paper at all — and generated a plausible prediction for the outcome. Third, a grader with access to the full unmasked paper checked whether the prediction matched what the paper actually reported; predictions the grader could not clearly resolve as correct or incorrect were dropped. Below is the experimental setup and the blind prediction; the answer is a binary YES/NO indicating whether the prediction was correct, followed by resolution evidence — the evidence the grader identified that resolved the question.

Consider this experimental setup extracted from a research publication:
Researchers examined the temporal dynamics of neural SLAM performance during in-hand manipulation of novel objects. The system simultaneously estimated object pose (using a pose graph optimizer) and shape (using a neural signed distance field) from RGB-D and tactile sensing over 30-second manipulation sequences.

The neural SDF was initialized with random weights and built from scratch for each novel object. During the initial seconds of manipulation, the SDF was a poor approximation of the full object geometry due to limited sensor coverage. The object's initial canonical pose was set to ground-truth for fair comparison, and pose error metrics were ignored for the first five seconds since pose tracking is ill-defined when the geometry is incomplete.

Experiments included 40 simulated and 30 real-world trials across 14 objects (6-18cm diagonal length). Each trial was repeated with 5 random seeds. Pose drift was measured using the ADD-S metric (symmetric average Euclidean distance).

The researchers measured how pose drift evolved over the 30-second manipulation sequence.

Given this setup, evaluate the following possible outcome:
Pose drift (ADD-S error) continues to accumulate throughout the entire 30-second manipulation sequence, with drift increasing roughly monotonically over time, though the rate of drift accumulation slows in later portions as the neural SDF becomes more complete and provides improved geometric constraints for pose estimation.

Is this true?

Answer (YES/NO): NO